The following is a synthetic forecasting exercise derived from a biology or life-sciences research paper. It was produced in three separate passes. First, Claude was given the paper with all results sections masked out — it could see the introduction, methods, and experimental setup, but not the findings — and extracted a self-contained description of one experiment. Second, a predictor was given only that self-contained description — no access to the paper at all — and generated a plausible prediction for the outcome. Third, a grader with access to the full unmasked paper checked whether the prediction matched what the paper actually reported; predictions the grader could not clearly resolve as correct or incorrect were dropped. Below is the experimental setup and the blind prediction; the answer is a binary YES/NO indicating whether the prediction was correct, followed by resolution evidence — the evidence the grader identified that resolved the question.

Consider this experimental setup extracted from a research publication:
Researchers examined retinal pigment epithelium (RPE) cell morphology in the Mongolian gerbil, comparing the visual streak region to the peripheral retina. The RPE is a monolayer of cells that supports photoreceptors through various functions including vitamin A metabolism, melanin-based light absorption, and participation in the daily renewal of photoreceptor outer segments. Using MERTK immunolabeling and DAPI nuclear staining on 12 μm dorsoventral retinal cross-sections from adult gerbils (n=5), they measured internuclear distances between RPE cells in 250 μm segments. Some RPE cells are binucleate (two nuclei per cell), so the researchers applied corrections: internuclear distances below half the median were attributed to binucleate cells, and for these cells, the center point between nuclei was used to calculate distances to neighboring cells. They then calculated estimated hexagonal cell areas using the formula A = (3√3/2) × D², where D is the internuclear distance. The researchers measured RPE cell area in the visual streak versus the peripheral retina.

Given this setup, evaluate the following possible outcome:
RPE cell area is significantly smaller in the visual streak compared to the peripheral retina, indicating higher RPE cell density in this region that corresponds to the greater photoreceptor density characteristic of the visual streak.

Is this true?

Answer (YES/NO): YES